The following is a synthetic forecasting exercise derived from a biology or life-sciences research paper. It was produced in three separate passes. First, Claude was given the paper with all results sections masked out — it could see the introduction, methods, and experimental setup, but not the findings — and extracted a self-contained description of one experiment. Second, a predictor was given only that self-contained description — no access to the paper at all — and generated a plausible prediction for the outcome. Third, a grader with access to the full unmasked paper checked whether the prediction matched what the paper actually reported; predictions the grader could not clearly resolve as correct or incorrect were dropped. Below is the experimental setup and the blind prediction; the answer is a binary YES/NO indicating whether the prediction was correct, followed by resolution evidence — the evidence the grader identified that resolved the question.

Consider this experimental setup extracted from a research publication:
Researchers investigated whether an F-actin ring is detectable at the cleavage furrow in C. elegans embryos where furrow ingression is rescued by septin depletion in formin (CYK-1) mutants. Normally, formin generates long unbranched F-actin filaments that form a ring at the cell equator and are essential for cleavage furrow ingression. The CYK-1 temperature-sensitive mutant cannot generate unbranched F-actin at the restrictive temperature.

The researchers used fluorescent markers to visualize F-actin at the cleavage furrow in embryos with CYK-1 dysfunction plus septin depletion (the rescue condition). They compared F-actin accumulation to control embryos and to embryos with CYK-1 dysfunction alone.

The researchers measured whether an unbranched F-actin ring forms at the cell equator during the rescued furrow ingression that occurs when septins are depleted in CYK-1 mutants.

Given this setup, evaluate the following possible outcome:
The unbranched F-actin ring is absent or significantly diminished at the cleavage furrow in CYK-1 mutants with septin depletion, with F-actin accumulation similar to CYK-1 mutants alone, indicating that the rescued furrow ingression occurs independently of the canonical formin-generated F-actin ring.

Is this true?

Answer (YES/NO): YES